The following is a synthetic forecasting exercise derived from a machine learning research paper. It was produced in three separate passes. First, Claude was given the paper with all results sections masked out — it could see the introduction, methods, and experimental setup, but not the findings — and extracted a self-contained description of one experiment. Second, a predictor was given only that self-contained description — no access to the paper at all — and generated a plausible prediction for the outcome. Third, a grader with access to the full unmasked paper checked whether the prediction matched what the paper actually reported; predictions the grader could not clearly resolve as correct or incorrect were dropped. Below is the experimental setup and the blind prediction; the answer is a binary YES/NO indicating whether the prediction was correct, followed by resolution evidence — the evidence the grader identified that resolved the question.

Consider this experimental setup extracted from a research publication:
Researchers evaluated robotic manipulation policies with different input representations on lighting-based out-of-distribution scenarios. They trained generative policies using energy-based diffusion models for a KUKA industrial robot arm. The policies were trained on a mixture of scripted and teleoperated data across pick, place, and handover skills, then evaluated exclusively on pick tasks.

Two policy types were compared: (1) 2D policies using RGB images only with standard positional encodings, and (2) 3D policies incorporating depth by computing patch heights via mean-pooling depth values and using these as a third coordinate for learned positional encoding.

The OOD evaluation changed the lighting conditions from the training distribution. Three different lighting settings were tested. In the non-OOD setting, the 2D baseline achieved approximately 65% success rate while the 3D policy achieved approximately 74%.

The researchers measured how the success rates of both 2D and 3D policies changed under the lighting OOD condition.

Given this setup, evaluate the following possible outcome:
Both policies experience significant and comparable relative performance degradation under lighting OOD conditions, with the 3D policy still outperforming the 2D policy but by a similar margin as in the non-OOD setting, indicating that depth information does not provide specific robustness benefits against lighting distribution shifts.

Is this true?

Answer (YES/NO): NO